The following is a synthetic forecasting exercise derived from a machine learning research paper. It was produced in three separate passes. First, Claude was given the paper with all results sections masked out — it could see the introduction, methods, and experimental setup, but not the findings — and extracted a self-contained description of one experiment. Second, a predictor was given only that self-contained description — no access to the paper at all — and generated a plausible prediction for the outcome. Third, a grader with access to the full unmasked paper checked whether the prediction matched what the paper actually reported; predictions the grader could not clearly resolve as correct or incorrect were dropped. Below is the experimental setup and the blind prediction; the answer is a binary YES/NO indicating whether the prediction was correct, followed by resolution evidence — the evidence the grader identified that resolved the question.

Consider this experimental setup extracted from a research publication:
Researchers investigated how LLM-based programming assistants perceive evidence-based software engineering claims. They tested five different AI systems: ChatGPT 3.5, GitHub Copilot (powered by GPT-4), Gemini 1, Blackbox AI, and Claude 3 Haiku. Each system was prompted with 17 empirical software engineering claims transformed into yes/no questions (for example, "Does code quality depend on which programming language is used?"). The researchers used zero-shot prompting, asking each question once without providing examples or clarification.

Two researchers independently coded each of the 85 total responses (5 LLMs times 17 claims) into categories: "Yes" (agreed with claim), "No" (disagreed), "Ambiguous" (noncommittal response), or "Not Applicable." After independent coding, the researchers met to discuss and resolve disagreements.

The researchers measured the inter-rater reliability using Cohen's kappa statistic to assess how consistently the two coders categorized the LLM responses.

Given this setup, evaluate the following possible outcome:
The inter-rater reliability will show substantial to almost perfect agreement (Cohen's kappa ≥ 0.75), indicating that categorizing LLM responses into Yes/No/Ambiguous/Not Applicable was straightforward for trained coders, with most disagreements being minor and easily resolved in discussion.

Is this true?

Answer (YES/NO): NO